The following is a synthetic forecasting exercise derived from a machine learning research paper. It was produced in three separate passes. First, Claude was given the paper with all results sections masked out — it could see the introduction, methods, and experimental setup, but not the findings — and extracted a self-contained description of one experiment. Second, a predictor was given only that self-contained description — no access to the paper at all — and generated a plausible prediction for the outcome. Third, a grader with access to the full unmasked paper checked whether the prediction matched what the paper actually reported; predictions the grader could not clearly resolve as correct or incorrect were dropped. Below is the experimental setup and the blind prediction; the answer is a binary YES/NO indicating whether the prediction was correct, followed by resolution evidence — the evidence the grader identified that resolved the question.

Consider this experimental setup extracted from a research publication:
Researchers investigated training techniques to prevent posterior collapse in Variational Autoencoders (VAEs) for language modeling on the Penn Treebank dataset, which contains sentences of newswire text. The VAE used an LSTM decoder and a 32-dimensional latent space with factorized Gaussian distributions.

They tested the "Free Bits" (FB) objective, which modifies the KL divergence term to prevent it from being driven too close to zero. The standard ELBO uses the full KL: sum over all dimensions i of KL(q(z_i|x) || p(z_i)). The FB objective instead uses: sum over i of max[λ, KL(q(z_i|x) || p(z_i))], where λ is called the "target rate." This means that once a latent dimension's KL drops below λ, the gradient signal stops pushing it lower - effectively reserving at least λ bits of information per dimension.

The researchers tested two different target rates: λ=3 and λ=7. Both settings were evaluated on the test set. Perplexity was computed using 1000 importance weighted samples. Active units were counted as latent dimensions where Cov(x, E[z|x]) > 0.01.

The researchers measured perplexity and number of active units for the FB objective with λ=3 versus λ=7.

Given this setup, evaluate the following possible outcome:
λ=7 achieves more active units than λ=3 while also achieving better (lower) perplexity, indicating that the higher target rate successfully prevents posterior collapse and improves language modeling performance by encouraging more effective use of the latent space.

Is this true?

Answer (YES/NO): NO